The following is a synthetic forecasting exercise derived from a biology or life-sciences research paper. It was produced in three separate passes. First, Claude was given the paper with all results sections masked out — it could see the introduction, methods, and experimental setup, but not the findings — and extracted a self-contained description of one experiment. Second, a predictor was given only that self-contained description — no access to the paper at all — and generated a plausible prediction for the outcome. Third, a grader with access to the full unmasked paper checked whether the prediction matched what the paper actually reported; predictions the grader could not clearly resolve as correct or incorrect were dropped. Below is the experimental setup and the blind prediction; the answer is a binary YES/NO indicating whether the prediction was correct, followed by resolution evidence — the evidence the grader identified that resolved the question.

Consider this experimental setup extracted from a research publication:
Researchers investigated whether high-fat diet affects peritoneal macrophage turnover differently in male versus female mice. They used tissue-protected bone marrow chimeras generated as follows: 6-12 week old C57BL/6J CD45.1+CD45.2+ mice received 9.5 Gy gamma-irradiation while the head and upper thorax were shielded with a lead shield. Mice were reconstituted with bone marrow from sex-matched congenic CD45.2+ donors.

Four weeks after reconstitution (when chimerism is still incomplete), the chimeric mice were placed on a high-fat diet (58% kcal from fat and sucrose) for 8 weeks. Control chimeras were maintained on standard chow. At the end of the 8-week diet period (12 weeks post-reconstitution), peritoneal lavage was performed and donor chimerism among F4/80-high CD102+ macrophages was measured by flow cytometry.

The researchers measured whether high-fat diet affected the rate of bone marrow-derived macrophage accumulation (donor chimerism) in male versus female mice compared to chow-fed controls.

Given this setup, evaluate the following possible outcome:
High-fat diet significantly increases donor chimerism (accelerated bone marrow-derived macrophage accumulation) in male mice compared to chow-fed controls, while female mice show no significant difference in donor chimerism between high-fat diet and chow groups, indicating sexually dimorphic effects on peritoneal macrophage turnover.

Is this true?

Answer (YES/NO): NO